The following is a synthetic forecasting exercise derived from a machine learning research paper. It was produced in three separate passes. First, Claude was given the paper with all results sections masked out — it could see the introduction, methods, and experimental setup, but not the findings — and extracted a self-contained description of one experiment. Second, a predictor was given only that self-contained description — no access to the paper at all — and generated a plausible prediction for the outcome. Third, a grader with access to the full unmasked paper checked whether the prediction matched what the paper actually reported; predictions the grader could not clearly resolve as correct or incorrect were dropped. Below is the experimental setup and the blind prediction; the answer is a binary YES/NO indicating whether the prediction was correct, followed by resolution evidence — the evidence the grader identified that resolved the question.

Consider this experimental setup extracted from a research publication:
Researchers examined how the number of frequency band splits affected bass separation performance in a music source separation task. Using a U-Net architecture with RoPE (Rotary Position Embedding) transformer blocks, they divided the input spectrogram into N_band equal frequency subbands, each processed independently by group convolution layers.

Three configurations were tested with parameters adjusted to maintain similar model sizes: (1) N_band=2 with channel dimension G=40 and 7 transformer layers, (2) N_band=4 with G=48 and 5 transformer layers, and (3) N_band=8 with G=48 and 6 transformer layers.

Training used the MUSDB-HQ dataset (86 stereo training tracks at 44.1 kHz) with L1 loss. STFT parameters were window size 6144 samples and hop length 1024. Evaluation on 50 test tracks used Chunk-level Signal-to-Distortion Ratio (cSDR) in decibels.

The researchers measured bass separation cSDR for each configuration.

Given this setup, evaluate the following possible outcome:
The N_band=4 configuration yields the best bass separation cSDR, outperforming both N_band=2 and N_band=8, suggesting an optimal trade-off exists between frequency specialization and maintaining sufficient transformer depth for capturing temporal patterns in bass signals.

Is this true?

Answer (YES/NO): YES